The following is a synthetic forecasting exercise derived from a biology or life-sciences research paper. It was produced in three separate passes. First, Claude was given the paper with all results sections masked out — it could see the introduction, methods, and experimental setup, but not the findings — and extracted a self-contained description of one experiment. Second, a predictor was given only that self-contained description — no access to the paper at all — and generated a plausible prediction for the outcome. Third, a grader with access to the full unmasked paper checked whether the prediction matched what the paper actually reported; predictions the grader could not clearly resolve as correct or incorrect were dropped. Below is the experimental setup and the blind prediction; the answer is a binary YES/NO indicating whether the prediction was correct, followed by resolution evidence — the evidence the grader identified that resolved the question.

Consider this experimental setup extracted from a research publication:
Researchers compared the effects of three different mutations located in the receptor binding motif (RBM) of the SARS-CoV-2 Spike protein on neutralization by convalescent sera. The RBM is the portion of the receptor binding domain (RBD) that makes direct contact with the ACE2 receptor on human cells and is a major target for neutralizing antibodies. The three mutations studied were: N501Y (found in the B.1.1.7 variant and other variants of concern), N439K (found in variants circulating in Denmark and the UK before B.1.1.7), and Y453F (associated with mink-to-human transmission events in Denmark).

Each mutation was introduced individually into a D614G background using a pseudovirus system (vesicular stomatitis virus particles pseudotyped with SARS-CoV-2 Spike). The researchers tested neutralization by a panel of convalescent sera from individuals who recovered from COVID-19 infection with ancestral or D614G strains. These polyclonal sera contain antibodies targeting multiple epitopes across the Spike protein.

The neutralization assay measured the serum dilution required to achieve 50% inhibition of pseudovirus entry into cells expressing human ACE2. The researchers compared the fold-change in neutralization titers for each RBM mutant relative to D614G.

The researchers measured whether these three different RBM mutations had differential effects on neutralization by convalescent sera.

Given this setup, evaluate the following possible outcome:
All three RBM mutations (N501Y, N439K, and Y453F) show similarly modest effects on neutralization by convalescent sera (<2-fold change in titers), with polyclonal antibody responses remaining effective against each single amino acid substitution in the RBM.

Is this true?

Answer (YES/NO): NO